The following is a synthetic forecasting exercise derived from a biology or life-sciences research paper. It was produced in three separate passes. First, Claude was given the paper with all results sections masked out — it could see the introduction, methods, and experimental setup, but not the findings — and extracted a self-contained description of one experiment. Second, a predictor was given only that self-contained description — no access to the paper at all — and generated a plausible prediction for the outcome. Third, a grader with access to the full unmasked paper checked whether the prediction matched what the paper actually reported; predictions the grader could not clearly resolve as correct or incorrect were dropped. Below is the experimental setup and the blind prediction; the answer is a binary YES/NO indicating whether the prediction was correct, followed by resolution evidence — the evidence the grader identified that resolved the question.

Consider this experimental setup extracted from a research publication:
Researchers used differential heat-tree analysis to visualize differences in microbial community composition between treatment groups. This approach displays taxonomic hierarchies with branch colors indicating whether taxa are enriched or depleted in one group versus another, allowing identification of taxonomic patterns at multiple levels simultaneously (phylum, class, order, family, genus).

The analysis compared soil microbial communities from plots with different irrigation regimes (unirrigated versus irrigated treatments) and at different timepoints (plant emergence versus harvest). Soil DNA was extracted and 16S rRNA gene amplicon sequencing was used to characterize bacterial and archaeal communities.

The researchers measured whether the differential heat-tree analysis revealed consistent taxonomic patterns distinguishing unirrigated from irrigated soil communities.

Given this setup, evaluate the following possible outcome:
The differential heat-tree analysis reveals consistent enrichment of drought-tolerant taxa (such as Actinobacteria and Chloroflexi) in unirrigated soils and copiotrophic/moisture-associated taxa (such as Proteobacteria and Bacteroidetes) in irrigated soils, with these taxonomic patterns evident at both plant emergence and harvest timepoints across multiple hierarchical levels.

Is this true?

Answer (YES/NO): NO